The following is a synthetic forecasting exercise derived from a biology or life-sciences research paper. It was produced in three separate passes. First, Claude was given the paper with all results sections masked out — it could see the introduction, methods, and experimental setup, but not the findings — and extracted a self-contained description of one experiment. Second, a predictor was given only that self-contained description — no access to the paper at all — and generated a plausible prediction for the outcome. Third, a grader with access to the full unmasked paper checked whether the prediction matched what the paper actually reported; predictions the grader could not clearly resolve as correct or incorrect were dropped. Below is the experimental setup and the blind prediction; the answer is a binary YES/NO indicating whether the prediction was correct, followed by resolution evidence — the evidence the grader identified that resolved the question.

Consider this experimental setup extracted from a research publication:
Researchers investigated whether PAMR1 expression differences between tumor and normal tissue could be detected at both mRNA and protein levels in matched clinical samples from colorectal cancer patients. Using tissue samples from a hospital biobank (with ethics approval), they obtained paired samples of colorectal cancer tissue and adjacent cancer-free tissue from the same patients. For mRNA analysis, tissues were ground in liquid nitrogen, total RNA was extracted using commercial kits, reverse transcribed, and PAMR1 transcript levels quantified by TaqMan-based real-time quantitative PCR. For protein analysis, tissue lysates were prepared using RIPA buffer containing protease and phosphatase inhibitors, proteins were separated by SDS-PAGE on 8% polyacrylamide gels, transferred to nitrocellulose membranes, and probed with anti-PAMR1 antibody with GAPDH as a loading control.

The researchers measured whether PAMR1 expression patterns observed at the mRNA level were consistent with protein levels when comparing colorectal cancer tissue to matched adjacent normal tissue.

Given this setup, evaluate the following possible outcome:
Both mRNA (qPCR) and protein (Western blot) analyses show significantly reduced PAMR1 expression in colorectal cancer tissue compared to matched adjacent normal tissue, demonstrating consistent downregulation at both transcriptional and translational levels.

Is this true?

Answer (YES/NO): NO